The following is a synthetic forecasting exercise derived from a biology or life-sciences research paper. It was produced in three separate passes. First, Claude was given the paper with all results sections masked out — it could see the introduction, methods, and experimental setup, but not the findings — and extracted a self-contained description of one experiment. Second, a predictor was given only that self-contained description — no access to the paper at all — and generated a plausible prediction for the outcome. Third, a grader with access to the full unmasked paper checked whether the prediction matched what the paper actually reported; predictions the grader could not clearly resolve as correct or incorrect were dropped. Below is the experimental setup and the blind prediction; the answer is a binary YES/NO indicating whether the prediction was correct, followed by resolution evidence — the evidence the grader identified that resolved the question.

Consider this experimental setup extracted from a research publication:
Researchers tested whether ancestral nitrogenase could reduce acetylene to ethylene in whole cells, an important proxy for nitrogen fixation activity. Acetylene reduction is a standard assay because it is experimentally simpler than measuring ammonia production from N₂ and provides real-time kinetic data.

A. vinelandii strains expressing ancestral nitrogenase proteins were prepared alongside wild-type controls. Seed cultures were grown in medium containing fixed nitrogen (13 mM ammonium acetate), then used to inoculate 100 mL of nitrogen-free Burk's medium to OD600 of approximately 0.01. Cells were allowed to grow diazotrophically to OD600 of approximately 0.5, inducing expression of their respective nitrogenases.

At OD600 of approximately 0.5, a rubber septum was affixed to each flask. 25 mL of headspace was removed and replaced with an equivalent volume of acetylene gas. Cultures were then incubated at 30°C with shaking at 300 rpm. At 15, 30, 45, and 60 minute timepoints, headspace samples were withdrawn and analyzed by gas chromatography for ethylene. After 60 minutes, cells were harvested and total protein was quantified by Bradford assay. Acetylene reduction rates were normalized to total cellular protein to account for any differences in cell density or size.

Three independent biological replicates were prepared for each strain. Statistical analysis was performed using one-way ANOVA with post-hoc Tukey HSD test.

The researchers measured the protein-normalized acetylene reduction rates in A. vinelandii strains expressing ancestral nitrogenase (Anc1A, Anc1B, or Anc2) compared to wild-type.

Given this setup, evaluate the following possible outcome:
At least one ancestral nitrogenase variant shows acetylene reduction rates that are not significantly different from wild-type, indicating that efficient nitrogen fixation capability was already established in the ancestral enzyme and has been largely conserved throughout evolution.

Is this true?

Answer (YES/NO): NO